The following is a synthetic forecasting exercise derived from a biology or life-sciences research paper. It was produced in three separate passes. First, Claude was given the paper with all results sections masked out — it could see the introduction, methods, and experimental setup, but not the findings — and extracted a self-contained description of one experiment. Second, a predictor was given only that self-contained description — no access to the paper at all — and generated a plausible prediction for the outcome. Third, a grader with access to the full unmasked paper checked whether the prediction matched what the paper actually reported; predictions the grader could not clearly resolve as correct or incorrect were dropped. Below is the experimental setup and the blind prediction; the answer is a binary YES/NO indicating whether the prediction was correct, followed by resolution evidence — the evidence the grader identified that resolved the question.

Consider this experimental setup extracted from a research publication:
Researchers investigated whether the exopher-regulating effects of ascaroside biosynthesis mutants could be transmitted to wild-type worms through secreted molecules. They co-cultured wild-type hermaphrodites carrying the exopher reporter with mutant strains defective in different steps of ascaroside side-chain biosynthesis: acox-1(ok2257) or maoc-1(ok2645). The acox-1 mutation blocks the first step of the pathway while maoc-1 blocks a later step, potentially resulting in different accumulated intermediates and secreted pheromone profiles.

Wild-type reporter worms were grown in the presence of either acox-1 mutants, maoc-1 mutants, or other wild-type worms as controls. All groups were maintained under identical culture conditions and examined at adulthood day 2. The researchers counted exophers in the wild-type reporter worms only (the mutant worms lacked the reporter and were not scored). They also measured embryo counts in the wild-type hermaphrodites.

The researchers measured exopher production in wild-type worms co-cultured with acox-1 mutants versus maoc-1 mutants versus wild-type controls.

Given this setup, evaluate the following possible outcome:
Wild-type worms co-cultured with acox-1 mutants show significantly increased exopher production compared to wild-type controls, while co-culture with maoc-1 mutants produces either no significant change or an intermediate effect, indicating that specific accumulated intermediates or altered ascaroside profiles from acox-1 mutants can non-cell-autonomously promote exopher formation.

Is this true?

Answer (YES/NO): NO